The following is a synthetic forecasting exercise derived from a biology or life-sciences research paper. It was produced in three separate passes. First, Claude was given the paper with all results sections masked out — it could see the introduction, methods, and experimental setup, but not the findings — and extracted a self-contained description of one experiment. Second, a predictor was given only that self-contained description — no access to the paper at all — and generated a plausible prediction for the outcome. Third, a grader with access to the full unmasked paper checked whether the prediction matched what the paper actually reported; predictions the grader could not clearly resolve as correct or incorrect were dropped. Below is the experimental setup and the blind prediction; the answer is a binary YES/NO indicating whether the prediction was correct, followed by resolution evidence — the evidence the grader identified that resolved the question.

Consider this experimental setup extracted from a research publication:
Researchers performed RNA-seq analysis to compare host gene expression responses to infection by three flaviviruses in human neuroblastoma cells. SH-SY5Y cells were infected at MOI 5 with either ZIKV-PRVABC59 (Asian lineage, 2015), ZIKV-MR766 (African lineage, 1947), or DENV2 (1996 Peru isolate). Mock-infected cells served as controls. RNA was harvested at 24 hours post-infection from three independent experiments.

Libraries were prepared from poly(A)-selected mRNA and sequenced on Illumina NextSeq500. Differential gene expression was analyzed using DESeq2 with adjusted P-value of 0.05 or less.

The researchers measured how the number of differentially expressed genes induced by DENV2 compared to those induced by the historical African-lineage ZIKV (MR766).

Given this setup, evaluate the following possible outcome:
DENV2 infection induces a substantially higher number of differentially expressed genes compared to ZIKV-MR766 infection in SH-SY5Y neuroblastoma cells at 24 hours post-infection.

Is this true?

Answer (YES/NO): NO